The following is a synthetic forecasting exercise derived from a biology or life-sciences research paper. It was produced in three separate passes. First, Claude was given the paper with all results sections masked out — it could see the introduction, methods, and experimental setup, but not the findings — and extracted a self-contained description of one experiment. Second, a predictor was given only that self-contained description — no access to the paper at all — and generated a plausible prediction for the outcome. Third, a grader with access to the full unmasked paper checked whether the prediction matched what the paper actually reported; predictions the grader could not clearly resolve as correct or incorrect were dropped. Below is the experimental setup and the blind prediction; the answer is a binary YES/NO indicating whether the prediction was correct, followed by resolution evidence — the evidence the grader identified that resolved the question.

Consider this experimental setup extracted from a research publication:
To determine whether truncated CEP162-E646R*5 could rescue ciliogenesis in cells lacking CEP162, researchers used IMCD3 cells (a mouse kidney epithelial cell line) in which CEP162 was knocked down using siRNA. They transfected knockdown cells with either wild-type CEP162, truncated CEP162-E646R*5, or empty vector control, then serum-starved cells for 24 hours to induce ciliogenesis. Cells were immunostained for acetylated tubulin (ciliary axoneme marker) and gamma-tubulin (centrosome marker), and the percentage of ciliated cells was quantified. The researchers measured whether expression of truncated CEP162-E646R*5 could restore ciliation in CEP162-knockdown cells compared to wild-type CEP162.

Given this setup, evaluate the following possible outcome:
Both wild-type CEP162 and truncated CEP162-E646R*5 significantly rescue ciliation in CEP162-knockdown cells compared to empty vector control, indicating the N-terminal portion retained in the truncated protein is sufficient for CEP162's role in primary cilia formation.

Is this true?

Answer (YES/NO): NO